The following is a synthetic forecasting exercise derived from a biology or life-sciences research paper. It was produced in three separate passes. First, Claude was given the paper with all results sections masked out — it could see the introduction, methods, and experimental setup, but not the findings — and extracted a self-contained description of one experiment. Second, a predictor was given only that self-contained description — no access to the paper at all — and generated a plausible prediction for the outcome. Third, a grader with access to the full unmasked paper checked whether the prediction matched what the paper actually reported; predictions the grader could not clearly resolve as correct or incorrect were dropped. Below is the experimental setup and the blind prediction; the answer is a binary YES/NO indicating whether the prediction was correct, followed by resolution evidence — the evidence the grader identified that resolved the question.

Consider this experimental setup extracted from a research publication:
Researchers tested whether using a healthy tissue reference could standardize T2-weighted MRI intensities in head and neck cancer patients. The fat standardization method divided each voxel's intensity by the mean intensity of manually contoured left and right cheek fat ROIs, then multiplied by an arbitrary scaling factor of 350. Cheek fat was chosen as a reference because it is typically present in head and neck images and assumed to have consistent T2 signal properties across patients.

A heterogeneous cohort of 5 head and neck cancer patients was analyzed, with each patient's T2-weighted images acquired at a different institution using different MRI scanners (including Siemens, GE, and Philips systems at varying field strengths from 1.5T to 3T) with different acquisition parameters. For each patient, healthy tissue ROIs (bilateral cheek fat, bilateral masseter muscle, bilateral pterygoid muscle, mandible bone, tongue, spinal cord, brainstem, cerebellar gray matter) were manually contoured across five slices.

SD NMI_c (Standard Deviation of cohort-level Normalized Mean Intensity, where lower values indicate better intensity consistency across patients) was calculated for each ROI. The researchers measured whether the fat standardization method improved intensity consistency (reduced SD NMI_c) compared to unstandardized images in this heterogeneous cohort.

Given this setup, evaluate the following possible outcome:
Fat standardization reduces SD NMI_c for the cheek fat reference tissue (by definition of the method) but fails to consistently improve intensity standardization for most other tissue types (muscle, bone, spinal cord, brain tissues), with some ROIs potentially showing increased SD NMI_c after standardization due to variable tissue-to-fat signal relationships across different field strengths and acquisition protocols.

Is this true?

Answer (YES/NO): NO